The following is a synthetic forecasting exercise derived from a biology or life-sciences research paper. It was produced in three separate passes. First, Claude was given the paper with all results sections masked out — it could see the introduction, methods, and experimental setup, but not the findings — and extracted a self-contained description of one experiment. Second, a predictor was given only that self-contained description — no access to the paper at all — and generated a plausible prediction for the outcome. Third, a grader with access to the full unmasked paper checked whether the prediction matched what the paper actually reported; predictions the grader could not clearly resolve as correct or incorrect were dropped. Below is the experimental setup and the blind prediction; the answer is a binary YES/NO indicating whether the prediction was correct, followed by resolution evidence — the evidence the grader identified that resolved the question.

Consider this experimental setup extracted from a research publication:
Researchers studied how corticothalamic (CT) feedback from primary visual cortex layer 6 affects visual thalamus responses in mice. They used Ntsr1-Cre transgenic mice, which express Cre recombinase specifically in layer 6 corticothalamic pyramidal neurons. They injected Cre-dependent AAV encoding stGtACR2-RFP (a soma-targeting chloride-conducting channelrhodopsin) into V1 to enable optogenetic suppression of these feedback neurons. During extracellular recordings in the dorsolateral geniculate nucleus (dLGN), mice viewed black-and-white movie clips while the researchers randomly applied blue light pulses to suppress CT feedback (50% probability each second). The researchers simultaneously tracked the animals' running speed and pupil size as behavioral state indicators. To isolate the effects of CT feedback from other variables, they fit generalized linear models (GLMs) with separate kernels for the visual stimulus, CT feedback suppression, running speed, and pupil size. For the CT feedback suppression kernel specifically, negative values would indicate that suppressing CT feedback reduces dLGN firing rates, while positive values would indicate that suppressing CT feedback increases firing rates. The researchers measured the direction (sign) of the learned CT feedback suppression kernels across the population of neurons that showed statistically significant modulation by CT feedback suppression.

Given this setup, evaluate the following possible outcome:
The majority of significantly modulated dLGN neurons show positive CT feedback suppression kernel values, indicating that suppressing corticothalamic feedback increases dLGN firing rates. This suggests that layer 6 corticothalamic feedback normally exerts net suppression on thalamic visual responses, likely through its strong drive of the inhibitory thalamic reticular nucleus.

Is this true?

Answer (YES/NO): NO